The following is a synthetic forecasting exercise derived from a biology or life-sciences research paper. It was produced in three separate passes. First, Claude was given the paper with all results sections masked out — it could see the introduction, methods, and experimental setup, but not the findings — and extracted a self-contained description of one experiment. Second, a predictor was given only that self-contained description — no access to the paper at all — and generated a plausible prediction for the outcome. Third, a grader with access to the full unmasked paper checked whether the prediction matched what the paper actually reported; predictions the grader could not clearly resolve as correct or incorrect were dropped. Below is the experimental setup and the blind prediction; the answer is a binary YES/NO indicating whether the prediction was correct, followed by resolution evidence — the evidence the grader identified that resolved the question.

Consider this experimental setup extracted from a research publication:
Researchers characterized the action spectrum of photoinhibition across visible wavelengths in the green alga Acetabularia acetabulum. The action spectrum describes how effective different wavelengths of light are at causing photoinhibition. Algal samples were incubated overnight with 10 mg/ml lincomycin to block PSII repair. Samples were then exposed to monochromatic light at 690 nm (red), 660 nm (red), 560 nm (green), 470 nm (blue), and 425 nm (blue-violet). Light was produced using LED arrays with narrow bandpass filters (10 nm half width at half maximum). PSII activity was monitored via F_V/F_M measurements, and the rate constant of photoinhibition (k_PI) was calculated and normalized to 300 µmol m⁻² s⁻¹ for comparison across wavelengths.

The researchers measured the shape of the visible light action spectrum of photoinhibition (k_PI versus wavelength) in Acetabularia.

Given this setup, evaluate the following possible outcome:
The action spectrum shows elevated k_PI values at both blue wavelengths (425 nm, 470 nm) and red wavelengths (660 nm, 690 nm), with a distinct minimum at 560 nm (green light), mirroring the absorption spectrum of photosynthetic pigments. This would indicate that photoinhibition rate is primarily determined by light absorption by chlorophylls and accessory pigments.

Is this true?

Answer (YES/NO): NO